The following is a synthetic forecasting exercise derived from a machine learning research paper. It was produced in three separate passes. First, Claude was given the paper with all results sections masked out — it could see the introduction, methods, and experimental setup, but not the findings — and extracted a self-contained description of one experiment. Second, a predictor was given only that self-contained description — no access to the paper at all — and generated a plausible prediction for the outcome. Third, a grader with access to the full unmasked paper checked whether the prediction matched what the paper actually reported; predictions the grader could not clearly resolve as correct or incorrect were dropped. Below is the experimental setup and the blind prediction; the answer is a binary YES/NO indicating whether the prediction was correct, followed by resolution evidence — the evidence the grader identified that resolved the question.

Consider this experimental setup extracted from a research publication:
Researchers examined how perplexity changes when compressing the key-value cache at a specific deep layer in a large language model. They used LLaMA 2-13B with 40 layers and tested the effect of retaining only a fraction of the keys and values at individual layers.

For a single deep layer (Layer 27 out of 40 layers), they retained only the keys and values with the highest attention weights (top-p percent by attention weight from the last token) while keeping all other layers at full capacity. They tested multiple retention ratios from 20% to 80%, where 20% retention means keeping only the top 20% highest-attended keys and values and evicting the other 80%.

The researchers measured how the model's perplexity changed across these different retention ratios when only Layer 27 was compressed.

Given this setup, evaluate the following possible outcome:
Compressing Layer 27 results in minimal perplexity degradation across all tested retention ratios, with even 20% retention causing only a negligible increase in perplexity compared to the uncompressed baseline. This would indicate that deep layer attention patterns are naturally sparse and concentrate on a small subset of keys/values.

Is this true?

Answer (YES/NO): YES